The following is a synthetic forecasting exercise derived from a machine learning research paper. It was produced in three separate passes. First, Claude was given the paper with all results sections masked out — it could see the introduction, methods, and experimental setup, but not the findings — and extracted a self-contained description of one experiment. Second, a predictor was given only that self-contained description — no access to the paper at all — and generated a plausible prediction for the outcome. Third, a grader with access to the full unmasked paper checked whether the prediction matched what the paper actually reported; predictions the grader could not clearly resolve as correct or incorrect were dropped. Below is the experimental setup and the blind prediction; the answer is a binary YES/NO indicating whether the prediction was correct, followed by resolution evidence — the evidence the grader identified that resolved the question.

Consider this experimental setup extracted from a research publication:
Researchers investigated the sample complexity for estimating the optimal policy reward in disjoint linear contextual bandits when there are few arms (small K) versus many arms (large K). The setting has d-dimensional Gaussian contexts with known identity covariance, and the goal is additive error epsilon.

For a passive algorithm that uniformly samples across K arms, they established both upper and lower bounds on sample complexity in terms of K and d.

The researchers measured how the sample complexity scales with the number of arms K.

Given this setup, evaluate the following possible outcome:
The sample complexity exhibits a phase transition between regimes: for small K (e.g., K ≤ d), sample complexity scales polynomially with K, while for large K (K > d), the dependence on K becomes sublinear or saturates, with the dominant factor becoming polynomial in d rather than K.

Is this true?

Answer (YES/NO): NO